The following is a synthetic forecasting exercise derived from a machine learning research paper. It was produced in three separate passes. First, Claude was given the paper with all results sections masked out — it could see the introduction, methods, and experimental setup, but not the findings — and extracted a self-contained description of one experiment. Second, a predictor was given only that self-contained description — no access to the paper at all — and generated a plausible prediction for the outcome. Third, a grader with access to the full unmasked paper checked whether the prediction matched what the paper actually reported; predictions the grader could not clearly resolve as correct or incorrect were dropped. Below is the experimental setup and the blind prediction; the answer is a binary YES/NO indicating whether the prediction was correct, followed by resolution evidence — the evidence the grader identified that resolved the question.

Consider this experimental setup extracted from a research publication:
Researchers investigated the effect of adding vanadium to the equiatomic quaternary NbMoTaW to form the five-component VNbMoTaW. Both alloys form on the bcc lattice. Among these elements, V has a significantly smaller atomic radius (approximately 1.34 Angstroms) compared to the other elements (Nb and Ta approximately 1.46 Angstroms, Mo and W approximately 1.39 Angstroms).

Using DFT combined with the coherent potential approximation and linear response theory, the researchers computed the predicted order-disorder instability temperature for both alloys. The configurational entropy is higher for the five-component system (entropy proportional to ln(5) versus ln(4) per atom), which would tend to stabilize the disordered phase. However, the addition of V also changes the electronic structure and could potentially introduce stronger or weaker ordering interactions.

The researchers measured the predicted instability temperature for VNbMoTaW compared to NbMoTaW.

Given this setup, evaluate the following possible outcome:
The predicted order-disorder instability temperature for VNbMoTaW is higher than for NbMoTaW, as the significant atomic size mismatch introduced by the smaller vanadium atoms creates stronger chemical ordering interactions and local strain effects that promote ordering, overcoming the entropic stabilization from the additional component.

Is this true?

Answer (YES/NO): YES